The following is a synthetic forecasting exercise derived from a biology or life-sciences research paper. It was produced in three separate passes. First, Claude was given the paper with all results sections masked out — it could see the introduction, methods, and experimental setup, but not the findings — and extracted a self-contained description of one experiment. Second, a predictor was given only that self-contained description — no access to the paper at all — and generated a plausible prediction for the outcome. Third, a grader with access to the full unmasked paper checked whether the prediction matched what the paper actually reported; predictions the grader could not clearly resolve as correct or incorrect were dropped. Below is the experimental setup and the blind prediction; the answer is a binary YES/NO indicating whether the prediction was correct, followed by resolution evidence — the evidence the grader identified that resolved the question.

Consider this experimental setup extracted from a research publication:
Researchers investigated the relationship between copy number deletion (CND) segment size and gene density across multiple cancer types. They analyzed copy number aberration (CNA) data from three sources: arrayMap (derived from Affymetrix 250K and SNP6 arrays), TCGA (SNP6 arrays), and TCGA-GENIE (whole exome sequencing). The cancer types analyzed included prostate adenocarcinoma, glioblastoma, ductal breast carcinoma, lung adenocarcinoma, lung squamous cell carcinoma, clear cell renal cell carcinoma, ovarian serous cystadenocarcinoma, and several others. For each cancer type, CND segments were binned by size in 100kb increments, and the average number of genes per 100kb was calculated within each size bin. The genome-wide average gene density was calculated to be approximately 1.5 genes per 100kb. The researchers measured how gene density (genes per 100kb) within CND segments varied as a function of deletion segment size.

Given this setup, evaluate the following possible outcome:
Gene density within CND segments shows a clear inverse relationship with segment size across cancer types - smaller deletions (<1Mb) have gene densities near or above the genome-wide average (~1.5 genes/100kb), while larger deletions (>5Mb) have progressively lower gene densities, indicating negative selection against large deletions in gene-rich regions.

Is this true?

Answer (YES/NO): NO